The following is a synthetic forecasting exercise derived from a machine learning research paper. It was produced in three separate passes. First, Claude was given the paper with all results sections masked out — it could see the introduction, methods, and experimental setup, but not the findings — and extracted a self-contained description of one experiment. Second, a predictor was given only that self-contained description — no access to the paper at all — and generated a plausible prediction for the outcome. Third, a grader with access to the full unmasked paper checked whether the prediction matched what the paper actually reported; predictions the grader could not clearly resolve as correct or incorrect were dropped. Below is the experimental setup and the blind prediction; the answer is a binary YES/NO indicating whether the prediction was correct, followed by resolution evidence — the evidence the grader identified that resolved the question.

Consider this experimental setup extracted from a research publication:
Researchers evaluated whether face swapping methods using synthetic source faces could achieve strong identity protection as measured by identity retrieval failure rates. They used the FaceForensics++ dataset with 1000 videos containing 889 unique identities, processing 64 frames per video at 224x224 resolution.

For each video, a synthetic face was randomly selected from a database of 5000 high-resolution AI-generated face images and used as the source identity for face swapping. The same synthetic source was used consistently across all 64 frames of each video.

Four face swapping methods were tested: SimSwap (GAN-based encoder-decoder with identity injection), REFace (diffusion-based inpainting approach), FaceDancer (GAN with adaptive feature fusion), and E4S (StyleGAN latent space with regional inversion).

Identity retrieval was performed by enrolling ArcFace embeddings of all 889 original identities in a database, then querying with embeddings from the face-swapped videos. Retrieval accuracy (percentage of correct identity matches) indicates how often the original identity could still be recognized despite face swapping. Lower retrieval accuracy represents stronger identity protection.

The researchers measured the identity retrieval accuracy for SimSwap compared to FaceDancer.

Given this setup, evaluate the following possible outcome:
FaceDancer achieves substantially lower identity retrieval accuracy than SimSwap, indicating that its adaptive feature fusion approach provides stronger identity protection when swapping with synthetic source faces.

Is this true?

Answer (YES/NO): NO